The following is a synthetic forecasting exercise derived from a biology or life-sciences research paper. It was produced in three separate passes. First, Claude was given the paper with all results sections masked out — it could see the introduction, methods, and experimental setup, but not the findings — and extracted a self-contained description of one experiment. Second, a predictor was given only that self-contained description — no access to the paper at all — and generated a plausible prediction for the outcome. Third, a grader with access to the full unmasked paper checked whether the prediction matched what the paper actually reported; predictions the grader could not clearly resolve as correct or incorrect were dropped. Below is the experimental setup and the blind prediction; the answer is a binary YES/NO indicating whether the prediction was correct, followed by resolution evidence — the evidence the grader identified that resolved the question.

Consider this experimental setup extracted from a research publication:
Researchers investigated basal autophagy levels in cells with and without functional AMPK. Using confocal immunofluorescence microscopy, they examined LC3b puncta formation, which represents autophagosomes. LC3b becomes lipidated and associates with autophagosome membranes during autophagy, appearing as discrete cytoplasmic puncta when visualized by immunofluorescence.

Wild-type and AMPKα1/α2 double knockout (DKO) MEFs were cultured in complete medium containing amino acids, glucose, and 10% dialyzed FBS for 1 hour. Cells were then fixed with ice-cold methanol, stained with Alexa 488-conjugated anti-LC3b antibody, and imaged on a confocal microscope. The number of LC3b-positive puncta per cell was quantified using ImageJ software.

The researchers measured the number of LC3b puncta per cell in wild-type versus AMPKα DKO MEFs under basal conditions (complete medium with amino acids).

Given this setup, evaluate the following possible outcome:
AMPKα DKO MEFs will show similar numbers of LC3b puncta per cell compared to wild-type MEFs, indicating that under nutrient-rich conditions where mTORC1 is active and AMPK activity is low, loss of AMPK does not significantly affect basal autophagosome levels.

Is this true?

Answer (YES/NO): NO